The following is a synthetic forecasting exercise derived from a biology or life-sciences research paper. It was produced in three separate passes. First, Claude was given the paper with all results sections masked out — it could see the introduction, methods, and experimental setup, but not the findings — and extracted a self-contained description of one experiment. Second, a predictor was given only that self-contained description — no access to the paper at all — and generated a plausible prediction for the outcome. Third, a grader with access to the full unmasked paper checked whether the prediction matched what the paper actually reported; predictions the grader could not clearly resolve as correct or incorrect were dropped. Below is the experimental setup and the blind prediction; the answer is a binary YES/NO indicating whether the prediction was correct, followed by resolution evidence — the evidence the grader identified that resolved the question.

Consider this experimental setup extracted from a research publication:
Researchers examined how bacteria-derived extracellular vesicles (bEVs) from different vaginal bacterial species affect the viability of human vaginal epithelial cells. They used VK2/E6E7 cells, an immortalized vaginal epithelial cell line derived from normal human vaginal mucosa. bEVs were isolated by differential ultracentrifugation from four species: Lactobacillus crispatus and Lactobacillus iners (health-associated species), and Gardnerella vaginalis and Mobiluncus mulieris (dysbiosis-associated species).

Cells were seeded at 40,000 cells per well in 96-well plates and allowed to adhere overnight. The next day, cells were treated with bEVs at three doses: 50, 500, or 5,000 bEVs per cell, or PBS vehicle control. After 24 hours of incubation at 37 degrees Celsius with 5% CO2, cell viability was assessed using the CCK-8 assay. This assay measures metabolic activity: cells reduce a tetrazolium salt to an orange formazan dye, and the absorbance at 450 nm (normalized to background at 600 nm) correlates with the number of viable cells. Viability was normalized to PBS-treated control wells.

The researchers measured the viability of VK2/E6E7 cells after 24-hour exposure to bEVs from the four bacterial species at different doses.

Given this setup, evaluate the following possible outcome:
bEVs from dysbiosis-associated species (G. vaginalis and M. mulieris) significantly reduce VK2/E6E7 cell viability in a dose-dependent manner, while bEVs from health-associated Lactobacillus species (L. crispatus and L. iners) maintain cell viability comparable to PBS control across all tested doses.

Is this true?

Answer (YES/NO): NO